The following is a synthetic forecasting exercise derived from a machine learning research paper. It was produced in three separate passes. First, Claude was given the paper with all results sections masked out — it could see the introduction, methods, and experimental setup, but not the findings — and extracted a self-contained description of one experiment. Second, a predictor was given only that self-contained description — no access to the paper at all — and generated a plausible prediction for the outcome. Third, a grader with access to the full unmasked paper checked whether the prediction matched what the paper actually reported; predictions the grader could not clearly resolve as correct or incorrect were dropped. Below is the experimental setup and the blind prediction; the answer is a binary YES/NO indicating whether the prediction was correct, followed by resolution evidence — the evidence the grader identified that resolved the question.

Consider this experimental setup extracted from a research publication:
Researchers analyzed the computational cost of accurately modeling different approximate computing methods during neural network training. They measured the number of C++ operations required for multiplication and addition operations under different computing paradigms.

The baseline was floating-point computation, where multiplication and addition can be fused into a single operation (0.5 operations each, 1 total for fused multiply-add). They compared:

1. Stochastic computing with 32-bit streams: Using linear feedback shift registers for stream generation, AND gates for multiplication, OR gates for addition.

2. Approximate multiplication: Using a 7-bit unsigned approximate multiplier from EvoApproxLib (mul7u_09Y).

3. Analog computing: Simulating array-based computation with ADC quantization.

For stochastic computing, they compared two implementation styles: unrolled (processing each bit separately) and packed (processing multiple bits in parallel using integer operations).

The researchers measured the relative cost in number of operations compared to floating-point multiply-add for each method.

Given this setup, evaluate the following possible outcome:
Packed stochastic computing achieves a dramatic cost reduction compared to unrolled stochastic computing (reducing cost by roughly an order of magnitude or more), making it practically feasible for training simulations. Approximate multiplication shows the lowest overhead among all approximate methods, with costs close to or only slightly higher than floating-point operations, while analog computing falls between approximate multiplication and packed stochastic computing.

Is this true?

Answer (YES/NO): NO